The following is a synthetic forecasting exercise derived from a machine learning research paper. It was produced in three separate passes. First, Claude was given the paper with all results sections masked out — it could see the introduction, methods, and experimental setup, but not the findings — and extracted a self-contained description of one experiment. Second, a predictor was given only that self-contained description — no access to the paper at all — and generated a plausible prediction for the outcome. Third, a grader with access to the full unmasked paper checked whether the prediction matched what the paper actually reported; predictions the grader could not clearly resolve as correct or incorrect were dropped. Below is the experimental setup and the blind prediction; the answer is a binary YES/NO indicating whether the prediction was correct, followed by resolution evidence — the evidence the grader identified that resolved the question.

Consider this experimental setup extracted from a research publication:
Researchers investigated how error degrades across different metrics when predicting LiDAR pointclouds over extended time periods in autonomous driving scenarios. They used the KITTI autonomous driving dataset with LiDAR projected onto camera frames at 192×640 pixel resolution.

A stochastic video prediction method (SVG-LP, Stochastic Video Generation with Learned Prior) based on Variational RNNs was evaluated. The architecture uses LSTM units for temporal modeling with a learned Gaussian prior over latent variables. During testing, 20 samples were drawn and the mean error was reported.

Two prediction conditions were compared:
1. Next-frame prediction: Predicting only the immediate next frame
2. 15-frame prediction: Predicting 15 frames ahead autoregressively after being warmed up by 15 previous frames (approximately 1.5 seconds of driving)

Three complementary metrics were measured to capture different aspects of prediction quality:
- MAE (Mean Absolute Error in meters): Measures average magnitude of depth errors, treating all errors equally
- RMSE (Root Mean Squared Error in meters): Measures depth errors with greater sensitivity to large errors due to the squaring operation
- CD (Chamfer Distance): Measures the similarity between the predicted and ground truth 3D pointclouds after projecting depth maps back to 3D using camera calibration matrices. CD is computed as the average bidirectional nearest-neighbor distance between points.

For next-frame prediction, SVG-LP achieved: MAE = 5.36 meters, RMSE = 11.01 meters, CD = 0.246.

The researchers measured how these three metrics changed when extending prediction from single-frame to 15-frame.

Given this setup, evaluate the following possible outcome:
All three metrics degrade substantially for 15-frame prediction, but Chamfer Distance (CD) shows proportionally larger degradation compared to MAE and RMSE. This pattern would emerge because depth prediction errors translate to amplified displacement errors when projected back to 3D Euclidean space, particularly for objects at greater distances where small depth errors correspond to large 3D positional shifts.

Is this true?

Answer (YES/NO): YES